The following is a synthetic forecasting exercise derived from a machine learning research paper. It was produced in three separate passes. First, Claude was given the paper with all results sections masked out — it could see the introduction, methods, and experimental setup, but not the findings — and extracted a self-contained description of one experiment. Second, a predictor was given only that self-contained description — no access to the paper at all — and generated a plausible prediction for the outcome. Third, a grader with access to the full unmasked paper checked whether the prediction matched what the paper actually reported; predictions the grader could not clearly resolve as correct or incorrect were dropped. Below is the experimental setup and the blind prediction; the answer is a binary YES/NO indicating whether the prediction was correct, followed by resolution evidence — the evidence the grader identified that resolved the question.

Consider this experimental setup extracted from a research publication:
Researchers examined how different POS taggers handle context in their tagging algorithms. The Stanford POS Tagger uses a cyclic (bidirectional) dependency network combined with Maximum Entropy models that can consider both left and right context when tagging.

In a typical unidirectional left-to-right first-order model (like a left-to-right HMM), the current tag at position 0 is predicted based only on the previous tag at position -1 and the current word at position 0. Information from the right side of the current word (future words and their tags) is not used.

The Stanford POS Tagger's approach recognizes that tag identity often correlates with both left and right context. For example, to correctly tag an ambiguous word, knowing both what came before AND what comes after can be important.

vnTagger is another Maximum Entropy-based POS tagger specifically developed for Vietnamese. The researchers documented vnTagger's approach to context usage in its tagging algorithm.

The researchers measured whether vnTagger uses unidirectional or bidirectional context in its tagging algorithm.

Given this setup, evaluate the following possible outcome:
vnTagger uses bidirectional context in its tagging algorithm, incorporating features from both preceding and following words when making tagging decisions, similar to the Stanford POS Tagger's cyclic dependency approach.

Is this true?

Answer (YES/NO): NO